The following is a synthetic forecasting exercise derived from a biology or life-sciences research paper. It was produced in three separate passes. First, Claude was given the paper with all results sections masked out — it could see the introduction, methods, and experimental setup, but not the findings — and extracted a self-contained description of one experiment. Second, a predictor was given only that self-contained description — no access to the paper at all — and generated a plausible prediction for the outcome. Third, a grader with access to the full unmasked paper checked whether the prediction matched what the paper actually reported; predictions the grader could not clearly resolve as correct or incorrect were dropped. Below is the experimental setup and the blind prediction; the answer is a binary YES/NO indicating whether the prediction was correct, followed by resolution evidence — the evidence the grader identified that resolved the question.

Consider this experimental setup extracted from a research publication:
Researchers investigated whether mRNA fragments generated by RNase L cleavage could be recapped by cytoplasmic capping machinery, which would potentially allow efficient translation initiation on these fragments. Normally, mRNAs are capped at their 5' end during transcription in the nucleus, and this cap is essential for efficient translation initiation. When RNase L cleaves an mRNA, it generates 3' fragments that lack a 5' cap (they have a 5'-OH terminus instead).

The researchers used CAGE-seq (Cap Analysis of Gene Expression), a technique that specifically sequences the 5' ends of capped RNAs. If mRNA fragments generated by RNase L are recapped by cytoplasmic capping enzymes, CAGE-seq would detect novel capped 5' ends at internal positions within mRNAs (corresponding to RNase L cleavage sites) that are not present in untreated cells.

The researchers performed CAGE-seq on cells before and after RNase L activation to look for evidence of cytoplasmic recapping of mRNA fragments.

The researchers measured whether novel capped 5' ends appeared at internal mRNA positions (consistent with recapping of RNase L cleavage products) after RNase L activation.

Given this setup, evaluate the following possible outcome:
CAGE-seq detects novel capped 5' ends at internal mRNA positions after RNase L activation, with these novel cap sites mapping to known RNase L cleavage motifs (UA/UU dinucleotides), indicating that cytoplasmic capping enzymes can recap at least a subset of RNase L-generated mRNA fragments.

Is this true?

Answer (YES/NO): NO